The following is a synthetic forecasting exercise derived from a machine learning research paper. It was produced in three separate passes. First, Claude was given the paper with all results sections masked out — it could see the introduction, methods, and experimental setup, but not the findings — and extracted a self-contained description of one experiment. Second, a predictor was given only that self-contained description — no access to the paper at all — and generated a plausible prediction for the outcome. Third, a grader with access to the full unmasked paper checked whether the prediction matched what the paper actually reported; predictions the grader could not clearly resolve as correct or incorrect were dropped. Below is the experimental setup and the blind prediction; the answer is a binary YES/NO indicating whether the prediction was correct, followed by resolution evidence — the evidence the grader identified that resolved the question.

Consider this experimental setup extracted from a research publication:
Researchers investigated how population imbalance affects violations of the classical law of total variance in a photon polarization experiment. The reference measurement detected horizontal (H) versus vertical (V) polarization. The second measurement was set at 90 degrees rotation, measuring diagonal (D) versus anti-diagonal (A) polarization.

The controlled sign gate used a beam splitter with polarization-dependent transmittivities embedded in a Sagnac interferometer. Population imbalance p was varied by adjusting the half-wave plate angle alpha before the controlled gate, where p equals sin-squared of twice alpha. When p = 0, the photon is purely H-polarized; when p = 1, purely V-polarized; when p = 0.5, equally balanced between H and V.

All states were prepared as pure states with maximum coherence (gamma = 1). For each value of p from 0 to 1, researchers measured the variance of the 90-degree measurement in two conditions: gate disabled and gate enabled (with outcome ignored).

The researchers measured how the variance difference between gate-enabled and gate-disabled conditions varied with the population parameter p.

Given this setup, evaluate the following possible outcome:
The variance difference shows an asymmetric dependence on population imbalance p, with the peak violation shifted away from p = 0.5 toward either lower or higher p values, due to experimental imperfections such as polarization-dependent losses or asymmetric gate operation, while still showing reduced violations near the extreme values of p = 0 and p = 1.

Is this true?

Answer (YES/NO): NO